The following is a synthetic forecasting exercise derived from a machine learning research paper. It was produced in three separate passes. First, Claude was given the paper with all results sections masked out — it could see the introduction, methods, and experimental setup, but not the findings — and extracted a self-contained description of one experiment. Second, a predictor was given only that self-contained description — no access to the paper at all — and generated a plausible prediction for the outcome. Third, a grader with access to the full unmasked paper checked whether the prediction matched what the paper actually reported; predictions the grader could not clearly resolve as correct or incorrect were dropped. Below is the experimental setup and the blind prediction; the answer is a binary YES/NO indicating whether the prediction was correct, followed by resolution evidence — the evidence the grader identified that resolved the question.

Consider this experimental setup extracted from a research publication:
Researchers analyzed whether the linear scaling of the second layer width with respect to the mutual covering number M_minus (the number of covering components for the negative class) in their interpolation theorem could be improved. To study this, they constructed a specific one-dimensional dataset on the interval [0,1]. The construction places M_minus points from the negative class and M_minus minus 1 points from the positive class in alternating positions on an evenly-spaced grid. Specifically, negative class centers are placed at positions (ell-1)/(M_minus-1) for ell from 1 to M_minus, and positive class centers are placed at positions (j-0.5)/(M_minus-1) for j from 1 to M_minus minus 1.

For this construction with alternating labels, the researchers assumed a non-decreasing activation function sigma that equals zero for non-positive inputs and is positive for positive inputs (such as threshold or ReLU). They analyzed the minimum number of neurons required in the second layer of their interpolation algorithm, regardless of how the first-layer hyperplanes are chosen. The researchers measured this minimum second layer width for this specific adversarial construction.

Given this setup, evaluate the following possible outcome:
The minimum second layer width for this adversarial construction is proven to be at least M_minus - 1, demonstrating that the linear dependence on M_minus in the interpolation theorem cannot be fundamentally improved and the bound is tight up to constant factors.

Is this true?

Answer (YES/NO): NO